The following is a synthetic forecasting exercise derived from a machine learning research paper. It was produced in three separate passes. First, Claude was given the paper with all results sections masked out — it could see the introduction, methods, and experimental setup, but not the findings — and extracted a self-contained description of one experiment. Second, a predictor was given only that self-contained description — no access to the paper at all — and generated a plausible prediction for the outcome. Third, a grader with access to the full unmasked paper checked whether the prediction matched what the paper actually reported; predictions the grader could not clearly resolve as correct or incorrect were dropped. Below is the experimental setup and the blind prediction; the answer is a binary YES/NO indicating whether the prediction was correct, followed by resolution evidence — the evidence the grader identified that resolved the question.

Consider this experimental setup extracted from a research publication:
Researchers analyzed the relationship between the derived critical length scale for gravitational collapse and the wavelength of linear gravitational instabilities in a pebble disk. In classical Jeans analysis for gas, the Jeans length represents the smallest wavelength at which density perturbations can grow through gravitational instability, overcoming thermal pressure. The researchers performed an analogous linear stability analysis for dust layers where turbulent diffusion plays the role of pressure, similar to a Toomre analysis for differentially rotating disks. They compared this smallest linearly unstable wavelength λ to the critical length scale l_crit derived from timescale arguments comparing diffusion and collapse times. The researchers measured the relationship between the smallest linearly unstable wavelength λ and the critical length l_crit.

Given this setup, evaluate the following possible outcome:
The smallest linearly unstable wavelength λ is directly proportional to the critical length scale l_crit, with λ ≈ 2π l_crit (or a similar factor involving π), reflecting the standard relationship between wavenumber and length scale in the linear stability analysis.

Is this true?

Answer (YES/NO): YES